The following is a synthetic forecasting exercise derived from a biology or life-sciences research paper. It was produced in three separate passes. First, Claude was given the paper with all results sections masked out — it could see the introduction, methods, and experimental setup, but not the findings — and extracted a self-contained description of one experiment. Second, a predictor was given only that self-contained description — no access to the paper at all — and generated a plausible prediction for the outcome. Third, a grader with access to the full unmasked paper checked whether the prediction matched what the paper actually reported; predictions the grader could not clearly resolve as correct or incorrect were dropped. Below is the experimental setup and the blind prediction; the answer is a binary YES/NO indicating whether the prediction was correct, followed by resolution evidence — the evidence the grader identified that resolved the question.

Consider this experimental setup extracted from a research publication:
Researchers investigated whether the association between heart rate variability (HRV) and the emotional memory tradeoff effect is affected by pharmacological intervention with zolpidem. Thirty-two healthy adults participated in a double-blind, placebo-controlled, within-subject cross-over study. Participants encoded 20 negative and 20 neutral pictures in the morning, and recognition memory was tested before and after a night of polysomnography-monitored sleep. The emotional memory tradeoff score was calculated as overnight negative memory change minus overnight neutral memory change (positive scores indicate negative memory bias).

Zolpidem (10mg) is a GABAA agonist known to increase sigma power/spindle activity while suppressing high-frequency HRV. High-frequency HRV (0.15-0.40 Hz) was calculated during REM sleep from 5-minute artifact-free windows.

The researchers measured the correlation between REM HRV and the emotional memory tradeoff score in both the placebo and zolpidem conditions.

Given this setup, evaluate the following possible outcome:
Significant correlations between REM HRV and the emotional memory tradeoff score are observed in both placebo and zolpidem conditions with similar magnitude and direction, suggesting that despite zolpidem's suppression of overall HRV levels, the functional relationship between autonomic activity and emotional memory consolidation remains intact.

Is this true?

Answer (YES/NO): NO